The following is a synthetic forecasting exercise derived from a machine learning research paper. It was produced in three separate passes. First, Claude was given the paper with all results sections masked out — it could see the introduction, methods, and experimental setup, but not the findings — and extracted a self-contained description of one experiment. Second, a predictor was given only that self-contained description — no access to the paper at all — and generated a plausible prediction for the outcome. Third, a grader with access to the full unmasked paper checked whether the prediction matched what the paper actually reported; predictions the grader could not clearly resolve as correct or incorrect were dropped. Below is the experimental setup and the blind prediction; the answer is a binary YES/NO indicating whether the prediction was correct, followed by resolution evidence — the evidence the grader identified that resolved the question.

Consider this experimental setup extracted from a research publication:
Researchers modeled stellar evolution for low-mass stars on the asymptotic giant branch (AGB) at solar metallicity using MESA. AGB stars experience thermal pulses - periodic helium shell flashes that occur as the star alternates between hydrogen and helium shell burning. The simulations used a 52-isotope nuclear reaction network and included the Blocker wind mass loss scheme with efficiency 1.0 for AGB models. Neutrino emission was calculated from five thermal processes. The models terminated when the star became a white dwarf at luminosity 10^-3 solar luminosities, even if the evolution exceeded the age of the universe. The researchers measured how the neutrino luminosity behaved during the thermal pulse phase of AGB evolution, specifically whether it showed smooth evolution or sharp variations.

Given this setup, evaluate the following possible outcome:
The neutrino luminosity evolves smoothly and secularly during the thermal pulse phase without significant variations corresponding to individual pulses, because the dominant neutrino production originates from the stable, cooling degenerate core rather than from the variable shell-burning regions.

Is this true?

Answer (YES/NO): NO